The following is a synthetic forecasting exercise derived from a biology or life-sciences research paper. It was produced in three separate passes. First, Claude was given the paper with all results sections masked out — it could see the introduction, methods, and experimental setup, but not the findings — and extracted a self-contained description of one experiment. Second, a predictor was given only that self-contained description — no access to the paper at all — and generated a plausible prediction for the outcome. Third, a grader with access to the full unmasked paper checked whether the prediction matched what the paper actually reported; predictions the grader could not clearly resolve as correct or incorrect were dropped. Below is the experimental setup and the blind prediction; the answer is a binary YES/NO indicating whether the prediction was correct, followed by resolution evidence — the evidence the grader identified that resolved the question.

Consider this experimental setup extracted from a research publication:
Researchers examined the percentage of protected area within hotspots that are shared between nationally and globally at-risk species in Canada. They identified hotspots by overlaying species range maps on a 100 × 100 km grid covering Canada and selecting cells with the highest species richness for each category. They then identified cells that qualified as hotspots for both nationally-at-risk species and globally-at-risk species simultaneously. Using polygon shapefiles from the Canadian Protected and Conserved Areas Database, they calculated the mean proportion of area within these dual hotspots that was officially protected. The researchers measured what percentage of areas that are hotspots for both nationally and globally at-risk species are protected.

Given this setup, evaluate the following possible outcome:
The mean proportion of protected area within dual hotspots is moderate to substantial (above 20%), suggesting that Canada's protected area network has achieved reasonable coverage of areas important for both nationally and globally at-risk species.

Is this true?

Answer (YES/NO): NO